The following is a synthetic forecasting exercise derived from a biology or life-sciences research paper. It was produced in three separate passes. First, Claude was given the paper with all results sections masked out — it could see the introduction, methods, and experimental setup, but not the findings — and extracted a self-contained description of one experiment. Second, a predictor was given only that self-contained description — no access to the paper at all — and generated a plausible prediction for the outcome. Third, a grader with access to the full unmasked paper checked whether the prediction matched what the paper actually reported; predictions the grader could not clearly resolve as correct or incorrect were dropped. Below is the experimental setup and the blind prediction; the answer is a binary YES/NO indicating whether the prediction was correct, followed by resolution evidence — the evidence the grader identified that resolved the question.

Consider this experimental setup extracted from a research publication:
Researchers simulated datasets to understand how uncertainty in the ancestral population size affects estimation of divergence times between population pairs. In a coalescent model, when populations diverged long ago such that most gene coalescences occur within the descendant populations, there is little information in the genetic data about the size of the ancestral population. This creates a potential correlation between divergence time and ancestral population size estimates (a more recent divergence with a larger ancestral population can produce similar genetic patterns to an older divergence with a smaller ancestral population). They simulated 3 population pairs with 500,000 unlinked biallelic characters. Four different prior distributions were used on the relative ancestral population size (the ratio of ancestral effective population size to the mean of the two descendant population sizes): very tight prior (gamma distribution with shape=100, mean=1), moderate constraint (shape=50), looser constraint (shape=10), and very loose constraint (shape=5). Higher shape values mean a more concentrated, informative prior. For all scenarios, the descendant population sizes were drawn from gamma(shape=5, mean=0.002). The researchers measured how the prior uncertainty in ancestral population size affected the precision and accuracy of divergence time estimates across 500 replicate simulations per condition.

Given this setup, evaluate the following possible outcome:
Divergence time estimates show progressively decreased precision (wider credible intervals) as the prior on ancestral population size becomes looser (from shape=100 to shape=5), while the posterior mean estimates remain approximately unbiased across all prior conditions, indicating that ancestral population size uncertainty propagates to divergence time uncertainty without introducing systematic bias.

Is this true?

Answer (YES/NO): YES